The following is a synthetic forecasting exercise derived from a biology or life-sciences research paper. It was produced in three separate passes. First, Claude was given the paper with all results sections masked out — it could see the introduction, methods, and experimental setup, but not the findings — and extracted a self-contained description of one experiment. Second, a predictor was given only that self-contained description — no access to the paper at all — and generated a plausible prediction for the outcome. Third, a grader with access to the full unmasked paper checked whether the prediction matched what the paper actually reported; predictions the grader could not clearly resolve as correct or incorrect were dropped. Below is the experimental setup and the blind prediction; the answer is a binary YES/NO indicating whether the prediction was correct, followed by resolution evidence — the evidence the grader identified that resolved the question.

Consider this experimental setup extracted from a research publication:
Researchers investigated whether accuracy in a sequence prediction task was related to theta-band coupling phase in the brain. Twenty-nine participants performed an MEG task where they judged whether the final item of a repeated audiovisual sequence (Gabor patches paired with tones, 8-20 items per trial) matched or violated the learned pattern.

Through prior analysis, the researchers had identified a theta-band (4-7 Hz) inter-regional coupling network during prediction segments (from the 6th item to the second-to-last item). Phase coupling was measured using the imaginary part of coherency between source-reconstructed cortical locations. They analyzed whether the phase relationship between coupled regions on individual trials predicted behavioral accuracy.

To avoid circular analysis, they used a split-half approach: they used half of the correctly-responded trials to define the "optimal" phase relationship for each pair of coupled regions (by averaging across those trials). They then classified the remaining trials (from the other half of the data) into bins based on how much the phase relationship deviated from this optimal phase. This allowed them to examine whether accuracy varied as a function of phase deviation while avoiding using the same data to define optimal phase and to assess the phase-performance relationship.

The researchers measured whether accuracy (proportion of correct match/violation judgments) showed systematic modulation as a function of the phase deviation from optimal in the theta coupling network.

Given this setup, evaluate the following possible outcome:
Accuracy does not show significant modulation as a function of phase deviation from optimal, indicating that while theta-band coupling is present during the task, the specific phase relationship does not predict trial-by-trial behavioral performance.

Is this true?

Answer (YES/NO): NO